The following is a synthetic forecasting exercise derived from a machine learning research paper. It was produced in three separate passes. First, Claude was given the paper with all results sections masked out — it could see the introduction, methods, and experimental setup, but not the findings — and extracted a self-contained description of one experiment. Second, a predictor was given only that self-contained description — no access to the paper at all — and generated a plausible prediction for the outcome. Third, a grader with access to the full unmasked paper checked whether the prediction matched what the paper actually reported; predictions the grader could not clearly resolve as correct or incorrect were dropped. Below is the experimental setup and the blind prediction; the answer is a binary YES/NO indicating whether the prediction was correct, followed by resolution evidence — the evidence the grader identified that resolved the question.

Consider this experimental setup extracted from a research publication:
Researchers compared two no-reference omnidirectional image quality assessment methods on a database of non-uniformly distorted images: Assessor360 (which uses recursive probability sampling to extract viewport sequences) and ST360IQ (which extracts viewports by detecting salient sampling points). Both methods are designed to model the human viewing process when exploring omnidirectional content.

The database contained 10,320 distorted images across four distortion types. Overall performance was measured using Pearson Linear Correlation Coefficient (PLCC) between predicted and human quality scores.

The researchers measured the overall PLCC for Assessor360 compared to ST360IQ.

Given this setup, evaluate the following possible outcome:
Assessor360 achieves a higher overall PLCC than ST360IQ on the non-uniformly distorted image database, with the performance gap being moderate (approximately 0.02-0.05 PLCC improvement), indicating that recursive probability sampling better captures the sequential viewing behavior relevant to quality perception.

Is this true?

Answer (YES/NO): NO